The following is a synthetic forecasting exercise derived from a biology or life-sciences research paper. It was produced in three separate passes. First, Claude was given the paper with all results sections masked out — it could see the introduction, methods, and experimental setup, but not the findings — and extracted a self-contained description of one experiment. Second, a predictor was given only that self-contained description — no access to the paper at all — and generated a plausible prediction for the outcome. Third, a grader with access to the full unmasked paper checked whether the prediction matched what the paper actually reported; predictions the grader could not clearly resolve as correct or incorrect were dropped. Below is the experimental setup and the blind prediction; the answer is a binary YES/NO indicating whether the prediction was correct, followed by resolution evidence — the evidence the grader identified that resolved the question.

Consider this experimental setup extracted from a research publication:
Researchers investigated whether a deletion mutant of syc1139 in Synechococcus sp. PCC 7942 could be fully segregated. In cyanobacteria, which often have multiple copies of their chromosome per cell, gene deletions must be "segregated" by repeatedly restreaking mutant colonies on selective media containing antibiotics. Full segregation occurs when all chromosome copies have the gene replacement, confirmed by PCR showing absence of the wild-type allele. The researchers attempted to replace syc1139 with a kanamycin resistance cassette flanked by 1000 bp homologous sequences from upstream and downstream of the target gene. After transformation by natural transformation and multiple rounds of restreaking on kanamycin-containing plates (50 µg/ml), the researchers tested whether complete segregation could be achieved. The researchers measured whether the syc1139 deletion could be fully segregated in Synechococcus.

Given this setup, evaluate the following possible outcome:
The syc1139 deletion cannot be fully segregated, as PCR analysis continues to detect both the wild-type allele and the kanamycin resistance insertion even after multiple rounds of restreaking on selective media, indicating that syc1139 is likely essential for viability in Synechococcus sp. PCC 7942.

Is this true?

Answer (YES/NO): YES